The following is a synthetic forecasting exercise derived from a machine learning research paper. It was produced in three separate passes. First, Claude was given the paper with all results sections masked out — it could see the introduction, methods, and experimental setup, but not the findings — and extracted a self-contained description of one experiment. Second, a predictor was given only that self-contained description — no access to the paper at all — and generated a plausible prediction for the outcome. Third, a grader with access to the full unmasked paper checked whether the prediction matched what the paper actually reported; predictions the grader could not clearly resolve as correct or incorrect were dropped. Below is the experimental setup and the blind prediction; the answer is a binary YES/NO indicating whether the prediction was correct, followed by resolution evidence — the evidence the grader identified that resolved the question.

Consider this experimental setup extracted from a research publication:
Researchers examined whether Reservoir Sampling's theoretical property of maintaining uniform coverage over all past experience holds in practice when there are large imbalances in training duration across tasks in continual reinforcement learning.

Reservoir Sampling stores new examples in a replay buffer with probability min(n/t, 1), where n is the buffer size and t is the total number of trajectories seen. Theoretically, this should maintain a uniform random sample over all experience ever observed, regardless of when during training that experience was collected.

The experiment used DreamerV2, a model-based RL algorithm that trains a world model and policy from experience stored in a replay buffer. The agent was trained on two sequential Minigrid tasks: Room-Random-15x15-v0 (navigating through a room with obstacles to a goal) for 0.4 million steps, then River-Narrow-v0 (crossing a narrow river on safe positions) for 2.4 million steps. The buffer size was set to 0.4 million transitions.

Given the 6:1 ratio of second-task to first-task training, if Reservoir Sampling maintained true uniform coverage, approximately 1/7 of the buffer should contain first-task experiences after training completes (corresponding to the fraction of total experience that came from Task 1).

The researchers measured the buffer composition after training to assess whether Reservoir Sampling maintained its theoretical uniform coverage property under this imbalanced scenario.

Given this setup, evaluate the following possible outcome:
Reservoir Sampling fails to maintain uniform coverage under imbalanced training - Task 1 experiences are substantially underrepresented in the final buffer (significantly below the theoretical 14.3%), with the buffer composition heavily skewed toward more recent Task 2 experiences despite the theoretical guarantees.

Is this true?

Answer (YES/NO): YES